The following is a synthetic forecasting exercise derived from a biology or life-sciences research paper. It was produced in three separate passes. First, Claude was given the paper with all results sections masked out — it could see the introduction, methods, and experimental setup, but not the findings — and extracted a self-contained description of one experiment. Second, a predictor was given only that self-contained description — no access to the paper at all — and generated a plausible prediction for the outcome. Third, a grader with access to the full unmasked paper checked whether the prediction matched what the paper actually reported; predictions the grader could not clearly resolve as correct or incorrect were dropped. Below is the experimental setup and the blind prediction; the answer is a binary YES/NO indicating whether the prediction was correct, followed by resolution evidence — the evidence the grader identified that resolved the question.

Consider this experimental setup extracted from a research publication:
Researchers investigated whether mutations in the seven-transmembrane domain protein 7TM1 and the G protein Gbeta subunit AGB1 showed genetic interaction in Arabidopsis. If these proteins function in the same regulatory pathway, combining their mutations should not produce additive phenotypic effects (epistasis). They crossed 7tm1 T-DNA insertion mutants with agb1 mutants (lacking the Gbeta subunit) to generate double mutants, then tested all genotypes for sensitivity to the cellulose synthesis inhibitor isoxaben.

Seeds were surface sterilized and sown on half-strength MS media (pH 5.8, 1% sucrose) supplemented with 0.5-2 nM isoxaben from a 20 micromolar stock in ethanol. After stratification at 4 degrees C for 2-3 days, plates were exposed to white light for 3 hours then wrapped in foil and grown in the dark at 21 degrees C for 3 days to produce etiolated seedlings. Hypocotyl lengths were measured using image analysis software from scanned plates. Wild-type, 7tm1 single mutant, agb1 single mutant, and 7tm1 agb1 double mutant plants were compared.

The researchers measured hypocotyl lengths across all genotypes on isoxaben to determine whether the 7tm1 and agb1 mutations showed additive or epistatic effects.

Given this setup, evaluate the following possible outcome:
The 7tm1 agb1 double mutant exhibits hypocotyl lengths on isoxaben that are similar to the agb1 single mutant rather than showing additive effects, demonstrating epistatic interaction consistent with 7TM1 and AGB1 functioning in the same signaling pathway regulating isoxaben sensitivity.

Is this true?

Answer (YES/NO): YES